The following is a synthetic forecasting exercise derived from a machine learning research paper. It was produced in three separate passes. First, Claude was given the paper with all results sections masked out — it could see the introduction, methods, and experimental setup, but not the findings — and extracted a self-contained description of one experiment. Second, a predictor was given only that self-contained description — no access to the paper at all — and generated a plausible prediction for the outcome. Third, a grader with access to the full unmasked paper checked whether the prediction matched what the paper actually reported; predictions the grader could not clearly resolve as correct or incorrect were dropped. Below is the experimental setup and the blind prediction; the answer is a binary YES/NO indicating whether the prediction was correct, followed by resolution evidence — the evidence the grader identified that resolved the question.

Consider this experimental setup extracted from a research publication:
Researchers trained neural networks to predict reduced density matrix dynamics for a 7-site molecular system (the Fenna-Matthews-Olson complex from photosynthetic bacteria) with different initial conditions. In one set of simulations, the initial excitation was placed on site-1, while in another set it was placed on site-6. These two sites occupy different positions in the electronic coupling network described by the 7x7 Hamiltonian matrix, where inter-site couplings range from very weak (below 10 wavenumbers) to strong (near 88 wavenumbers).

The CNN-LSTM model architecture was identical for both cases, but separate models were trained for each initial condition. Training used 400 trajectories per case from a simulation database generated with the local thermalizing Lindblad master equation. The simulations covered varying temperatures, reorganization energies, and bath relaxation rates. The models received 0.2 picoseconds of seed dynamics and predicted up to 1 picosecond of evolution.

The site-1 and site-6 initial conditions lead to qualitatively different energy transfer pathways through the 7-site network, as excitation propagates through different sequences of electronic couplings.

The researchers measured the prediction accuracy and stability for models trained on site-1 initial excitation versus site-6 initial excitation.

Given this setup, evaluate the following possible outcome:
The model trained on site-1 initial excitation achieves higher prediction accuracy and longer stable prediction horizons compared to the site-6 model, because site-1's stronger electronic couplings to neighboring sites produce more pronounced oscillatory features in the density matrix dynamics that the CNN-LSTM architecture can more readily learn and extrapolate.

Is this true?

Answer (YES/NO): NO